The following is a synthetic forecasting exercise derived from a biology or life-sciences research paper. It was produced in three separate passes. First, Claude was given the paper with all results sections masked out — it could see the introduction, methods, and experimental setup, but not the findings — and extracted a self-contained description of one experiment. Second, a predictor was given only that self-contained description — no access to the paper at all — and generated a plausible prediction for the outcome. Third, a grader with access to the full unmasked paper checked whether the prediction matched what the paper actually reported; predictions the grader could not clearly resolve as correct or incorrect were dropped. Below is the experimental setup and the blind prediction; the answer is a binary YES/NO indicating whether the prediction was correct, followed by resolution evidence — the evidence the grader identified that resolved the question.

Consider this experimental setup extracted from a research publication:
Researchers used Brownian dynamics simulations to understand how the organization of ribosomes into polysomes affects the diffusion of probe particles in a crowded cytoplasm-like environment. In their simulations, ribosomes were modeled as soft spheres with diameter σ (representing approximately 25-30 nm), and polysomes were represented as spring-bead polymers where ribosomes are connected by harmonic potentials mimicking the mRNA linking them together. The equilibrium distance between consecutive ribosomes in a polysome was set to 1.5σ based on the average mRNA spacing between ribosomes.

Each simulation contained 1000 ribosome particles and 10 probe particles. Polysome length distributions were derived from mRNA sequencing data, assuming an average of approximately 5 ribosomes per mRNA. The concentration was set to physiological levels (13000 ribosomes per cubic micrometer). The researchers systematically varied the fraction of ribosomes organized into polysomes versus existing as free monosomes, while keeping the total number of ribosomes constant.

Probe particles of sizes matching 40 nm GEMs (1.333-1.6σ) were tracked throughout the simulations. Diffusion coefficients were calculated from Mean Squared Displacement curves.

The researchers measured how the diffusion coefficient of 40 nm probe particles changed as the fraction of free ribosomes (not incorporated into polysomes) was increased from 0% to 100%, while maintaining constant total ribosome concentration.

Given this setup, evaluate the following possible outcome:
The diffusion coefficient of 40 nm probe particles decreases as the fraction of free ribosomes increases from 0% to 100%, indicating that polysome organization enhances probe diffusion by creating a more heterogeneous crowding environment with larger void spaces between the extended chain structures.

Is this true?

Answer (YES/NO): NO